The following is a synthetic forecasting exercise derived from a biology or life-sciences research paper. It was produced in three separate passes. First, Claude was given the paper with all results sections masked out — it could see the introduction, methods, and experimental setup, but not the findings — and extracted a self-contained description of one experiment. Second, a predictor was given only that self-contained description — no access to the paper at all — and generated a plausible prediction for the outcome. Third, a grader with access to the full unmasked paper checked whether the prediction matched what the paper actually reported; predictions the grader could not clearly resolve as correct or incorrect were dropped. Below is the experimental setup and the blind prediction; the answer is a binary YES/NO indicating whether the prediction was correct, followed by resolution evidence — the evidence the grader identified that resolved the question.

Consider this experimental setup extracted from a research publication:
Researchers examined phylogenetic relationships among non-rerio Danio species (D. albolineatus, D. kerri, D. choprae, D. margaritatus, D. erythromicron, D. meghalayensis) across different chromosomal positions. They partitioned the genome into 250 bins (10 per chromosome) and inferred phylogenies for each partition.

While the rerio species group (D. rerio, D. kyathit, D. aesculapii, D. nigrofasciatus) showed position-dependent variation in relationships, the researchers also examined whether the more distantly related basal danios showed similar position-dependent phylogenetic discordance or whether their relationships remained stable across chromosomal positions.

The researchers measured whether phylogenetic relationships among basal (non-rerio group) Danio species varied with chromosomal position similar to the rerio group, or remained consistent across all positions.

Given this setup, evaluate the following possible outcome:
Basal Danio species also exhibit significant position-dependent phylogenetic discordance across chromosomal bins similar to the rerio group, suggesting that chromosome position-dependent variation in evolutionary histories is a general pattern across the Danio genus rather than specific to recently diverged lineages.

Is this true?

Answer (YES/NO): NO